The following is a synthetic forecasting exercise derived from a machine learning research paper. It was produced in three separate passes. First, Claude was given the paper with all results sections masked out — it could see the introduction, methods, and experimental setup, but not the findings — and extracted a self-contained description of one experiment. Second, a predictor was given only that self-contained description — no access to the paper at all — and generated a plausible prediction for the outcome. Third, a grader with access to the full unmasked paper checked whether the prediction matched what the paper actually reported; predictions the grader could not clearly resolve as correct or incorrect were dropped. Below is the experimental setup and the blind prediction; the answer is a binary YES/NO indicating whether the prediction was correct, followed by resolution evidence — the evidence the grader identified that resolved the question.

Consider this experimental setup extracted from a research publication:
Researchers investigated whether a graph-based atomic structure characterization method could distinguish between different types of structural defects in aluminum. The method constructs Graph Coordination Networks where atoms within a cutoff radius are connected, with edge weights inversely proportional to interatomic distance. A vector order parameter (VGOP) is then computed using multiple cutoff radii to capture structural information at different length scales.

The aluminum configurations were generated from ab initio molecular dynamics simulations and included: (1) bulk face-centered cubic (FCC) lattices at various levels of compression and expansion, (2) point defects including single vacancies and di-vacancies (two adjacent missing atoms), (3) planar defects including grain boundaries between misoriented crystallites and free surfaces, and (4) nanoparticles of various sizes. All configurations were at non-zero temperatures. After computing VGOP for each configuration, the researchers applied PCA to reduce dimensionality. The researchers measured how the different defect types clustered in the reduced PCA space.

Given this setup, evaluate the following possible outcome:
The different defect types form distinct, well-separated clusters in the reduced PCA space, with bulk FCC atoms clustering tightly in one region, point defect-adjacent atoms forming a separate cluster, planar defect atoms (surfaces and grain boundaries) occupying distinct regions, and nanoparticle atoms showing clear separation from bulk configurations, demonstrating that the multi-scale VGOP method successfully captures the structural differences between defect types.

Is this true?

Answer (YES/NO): YES